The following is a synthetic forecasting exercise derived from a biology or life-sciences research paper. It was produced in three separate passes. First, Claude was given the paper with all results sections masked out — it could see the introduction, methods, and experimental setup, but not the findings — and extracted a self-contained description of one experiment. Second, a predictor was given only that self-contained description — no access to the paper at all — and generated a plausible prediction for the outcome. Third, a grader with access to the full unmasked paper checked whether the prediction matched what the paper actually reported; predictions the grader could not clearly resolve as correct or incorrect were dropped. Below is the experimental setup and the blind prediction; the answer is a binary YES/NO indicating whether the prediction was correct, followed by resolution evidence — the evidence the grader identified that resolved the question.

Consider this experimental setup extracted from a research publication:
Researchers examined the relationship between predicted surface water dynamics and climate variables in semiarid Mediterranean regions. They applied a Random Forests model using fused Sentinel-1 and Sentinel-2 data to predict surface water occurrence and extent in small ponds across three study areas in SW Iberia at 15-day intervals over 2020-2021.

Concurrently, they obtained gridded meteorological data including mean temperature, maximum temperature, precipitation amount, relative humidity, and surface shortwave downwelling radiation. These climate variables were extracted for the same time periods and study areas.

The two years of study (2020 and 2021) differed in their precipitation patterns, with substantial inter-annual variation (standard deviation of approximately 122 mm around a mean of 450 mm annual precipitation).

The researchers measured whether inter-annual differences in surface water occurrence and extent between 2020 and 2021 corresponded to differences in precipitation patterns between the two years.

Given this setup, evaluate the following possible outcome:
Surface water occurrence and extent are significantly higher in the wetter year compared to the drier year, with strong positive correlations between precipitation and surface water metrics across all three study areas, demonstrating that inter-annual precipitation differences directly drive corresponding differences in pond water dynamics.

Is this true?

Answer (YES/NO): NO